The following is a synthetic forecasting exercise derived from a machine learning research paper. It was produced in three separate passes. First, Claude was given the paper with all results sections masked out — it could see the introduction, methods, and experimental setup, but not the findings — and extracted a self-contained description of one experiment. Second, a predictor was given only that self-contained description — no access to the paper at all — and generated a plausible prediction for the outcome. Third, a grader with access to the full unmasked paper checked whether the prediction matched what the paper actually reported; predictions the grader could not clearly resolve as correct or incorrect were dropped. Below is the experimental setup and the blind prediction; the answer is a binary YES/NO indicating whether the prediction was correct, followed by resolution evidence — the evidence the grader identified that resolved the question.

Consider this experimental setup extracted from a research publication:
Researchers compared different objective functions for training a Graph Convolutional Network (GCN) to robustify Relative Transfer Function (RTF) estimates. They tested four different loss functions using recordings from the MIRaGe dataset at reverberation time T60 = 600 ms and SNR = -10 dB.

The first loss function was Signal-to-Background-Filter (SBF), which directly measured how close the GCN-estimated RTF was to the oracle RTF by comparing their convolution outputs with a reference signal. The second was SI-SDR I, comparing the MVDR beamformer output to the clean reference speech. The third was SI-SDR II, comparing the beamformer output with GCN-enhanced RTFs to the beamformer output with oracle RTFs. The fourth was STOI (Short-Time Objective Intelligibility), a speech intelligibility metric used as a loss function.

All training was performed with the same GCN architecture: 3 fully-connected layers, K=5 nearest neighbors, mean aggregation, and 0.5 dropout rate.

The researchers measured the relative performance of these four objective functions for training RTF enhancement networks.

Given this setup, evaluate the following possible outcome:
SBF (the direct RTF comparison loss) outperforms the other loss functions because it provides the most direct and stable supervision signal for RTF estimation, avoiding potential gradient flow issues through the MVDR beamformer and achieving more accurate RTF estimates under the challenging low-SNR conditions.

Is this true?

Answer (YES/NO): NO